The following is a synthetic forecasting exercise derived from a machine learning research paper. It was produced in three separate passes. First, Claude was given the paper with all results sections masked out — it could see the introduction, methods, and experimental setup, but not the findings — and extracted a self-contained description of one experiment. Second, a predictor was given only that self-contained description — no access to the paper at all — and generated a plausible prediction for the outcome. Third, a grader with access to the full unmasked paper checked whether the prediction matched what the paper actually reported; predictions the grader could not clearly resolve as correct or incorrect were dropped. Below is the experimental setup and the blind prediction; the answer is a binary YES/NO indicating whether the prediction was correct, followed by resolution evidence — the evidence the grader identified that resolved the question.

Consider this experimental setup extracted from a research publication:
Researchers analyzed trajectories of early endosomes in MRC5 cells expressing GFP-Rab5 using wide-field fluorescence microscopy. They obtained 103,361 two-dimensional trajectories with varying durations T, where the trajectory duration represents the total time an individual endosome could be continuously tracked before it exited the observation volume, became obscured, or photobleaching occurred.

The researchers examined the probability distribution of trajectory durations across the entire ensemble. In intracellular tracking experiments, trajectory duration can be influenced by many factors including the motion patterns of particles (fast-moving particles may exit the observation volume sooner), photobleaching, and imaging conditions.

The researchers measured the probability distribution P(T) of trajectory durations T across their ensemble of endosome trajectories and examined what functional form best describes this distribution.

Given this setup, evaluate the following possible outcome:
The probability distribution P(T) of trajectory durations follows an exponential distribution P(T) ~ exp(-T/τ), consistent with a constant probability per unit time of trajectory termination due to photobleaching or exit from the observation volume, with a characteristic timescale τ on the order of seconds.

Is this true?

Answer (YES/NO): NO